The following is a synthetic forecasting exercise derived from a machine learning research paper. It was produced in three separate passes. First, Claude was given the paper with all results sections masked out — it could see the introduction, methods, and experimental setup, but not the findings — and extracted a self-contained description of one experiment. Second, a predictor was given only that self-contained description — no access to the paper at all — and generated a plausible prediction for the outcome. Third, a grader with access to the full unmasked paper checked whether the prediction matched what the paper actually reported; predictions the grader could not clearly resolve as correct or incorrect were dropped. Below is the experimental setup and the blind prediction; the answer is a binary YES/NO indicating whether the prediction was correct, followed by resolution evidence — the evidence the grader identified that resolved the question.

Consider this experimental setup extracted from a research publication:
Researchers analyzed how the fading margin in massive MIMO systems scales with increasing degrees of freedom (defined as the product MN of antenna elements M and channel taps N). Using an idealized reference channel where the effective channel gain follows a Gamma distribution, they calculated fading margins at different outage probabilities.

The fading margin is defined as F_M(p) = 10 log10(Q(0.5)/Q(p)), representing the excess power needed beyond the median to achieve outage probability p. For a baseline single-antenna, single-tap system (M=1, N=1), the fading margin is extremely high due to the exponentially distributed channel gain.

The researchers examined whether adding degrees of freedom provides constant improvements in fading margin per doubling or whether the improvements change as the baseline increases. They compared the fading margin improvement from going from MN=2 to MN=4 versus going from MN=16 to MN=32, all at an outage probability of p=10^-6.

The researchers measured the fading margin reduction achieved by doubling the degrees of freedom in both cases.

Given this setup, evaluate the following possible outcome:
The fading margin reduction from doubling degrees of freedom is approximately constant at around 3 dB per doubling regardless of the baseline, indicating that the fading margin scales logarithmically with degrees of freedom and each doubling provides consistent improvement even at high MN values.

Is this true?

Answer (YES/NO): NO